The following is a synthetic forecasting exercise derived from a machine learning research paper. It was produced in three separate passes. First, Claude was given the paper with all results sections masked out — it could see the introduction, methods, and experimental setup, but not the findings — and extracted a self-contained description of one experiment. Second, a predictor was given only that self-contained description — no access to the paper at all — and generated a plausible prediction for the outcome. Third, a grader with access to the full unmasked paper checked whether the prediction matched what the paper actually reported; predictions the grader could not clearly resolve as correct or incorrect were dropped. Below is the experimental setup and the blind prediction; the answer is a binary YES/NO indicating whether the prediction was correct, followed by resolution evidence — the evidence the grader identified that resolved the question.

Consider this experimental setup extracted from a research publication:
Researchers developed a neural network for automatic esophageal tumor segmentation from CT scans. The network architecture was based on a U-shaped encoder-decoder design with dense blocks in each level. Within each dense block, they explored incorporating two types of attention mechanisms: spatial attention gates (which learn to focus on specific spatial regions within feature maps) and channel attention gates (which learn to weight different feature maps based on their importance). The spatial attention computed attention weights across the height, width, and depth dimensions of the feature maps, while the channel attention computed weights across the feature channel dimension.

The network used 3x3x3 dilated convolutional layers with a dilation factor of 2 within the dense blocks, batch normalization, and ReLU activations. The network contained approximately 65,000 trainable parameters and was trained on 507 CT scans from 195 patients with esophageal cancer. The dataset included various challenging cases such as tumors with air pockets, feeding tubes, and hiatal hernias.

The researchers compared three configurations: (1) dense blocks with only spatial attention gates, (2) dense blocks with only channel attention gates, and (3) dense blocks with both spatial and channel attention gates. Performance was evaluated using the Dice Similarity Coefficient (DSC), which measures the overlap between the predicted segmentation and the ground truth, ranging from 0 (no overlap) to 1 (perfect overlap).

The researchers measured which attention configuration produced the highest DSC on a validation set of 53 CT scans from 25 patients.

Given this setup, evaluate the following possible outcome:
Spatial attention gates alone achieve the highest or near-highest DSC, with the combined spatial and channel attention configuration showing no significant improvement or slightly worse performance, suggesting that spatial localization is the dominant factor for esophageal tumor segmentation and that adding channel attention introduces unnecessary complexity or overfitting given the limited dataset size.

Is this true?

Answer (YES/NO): NO